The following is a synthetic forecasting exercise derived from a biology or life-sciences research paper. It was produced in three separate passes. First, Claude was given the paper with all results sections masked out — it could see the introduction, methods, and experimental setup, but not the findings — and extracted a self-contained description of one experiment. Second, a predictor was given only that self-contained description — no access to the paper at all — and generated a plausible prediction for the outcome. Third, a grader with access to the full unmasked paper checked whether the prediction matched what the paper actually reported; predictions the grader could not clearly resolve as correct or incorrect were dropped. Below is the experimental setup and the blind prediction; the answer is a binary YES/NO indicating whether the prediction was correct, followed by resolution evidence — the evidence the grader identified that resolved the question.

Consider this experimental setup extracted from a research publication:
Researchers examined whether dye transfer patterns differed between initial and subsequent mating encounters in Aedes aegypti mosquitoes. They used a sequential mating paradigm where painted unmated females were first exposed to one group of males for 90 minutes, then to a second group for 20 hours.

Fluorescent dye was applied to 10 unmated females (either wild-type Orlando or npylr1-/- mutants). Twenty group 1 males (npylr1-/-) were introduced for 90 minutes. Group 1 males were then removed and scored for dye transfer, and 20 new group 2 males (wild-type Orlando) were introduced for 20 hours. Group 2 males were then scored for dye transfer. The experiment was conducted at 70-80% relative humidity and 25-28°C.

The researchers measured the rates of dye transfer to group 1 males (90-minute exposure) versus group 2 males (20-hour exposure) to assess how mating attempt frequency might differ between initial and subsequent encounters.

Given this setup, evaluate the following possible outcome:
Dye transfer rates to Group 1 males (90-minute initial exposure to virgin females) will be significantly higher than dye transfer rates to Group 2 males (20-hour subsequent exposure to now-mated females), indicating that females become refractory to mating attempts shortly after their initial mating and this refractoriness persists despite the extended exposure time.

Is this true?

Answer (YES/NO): NO